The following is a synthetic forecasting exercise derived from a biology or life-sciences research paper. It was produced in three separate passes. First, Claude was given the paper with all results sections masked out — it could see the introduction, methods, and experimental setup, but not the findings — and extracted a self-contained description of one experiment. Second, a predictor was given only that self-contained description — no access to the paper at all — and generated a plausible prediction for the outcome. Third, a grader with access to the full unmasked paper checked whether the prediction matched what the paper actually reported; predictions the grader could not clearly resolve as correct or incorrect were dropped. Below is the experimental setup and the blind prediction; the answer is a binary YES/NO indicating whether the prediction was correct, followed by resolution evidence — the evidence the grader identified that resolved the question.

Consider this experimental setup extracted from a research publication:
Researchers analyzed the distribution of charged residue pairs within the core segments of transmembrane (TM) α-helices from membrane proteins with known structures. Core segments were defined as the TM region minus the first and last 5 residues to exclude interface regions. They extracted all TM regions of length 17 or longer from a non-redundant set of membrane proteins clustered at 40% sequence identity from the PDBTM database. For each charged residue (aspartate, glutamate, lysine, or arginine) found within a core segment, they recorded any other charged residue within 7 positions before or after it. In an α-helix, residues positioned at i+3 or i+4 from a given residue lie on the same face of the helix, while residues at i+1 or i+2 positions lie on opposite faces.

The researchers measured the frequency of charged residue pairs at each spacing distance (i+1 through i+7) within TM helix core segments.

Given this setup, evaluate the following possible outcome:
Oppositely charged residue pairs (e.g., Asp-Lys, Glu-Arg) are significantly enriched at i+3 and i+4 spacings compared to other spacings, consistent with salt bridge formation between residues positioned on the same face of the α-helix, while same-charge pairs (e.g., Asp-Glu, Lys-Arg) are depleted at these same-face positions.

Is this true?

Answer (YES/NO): NO